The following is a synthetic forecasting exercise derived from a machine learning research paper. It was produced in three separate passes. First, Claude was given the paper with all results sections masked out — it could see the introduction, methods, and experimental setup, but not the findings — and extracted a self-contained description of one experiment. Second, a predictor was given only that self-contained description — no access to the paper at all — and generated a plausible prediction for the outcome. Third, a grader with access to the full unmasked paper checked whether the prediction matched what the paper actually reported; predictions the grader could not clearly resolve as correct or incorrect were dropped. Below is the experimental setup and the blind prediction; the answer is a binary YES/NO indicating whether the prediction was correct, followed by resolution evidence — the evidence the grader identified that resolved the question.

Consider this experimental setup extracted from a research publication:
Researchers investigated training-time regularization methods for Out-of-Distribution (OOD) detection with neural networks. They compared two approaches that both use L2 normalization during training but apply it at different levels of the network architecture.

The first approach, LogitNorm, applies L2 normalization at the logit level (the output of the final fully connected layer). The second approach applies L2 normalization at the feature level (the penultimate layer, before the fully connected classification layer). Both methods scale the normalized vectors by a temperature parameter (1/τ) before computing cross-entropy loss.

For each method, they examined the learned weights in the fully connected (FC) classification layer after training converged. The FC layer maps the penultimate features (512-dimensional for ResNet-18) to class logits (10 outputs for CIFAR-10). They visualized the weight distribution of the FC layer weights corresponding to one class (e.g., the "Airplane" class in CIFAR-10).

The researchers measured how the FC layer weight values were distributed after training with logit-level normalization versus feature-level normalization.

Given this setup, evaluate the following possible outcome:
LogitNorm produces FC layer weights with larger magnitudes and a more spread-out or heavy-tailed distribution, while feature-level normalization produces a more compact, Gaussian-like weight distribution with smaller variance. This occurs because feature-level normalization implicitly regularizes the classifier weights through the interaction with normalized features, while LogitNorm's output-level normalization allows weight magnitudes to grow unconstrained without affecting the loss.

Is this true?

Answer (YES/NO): NO